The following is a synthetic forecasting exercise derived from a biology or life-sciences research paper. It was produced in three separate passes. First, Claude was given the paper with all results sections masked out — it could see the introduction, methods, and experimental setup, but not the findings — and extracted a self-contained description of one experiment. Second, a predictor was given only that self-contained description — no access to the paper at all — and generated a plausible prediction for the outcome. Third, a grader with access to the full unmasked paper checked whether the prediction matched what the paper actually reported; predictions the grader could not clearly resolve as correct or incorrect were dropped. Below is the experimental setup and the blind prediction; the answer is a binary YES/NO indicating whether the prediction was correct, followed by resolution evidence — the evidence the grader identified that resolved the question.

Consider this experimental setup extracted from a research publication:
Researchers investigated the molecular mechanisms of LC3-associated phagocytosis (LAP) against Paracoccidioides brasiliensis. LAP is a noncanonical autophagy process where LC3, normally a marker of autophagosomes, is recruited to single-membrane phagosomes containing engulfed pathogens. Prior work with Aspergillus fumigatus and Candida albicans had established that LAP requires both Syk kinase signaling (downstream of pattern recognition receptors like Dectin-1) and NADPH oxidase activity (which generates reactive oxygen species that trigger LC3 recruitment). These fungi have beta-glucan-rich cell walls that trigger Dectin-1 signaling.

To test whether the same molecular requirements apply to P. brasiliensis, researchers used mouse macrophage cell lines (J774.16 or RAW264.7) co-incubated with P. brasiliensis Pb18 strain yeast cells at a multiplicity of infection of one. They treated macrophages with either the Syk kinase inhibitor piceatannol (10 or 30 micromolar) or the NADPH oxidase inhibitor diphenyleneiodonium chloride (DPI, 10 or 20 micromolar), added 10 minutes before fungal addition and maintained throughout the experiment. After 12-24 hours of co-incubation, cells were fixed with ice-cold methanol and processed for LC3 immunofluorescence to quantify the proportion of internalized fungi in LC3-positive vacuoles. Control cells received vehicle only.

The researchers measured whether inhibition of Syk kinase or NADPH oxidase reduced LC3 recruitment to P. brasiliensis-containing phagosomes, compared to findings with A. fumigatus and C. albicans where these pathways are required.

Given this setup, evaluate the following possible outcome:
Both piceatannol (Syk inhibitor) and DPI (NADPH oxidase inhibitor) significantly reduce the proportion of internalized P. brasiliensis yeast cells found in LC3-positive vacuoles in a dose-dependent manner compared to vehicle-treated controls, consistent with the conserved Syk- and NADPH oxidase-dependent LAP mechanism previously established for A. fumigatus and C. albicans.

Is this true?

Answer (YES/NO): NO